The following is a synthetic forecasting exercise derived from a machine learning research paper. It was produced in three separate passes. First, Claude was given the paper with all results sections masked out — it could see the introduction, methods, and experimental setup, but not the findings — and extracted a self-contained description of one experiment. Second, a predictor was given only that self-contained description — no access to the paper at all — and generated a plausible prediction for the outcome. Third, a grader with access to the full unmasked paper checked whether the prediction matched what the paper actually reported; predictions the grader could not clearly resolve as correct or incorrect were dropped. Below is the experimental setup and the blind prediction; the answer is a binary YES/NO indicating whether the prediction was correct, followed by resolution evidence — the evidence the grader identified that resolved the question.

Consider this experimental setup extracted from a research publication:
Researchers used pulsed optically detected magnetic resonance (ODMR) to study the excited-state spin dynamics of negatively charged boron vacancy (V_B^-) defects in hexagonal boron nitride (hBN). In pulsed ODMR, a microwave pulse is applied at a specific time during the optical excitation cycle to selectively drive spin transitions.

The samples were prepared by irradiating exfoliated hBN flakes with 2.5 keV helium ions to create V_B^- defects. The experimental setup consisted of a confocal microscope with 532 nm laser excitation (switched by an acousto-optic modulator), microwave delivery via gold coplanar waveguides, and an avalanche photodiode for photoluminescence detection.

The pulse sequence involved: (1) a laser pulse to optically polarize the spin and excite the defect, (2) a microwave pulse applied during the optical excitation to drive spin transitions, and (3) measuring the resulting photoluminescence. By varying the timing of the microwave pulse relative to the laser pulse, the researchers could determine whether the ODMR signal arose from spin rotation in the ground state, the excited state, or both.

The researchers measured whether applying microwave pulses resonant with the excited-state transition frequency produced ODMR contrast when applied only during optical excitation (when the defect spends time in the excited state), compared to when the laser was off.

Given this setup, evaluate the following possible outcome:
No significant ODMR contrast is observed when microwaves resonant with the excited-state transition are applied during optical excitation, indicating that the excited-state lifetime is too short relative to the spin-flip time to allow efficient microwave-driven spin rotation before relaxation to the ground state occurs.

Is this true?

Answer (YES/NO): NO